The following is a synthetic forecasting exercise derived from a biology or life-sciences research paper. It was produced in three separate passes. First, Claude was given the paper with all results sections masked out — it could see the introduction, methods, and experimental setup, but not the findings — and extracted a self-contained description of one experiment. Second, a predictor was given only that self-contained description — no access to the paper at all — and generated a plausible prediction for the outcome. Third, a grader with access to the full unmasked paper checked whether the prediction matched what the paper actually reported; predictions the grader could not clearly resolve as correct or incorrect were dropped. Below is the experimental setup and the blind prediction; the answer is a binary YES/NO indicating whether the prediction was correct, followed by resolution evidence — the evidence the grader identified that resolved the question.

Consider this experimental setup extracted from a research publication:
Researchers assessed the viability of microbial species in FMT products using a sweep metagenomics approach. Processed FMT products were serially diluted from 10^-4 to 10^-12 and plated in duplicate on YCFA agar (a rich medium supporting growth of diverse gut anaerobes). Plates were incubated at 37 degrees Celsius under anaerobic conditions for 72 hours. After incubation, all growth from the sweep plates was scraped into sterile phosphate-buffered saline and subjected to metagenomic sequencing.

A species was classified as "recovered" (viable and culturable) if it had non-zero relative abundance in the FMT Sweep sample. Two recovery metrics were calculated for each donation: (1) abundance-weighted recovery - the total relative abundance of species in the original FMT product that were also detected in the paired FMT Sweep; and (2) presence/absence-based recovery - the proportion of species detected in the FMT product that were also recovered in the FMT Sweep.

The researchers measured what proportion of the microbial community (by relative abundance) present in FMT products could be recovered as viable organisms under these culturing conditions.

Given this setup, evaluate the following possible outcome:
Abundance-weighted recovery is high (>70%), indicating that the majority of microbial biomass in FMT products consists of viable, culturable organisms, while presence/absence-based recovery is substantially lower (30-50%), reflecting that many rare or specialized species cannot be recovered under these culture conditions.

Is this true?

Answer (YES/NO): NO